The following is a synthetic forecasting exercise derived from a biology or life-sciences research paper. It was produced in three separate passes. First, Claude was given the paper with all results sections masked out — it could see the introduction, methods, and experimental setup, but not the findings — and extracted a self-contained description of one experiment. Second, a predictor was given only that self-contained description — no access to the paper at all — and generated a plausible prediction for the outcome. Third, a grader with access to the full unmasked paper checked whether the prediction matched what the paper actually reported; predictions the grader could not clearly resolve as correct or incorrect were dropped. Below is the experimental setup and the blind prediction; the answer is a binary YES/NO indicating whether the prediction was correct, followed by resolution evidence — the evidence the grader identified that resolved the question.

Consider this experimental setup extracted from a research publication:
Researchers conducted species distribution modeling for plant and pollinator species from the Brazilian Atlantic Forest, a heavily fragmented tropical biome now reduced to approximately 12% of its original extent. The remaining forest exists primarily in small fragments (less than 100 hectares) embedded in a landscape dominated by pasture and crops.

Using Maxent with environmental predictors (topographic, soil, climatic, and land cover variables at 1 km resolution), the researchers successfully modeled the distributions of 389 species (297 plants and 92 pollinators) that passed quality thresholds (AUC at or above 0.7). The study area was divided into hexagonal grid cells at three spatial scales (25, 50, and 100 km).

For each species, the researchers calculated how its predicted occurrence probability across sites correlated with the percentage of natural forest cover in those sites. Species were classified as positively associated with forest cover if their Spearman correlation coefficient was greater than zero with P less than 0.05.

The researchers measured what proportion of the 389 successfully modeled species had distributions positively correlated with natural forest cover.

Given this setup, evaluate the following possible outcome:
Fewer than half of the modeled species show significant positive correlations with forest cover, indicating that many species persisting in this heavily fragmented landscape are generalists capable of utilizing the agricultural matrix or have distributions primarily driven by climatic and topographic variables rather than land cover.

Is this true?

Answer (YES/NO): NO